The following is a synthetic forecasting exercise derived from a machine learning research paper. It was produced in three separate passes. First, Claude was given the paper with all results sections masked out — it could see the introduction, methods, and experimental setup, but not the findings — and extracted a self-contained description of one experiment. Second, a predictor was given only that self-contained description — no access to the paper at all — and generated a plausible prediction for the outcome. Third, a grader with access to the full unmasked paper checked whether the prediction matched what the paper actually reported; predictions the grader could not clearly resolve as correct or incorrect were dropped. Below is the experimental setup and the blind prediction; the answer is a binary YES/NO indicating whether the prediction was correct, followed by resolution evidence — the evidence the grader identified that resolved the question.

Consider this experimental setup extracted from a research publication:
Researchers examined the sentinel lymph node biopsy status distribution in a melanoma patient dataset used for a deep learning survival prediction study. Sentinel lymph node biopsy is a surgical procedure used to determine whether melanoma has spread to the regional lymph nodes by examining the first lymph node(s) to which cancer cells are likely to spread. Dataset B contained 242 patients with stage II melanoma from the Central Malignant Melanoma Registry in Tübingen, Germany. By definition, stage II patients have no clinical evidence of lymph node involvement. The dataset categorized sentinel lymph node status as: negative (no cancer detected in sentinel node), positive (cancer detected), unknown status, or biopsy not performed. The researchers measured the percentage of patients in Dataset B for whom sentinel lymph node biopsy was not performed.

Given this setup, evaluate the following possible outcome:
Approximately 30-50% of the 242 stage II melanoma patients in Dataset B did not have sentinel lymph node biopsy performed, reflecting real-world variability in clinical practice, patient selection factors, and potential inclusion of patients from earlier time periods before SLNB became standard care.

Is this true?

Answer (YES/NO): NO